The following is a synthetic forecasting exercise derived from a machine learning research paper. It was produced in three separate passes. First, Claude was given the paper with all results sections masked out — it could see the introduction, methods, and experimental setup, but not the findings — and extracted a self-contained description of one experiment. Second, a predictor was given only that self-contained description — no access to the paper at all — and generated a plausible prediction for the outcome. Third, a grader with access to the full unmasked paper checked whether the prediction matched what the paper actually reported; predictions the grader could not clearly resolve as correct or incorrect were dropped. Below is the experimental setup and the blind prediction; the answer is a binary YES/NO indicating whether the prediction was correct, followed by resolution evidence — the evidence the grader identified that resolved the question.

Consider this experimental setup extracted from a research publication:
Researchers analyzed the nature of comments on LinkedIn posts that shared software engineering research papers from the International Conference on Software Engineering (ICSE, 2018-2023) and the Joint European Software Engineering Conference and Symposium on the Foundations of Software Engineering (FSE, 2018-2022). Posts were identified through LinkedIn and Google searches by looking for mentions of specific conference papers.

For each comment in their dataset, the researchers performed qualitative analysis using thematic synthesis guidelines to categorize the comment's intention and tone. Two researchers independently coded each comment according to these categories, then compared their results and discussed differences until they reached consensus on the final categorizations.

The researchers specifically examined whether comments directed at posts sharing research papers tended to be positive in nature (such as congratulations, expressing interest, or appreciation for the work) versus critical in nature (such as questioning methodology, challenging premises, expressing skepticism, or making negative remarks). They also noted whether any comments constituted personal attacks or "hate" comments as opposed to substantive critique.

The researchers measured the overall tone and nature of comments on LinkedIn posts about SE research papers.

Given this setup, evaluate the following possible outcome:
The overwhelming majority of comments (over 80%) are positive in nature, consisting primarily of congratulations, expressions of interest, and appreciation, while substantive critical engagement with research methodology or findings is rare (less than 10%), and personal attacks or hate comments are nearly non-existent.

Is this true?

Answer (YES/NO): YES